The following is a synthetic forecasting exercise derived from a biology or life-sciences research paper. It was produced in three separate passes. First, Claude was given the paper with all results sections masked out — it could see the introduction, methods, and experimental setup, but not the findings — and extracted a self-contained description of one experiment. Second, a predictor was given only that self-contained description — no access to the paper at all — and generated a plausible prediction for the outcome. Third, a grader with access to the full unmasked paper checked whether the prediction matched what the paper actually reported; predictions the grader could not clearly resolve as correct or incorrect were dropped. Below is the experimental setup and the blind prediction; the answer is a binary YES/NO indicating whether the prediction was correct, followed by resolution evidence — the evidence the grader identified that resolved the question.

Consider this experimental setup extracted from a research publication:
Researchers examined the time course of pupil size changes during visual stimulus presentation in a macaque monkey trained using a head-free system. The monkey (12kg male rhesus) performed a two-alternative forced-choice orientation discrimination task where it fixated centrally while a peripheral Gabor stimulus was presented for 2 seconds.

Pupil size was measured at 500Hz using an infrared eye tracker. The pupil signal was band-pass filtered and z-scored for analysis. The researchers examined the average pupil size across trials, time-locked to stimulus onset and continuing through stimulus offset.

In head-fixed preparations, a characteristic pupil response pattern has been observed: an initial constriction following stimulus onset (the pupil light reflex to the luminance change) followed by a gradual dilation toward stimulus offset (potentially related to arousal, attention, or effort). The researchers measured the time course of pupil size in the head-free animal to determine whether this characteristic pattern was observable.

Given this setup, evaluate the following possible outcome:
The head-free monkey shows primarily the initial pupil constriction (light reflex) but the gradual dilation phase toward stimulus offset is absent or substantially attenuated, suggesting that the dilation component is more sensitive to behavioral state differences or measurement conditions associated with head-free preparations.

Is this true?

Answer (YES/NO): NO